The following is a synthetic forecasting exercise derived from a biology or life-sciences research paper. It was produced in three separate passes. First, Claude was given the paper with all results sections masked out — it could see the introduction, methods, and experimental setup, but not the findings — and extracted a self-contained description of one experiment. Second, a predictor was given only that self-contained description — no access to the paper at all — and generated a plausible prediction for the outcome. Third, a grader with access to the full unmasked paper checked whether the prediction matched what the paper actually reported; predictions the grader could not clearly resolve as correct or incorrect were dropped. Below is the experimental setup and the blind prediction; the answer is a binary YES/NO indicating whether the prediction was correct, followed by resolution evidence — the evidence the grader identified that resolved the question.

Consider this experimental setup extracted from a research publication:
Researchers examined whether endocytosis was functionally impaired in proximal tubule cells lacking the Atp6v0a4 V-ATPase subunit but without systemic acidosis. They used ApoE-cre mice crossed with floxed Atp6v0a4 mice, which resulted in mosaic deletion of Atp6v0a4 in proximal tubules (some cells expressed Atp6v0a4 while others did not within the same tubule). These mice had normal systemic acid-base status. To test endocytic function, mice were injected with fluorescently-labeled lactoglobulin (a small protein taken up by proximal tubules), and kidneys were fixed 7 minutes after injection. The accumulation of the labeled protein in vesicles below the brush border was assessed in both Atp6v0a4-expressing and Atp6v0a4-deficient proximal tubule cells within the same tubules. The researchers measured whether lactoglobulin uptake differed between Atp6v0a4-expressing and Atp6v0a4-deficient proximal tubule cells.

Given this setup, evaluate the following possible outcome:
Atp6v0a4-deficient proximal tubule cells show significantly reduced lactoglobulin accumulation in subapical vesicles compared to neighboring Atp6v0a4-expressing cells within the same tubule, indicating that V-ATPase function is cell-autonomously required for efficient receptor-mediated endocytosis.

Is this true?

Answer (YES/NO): NO